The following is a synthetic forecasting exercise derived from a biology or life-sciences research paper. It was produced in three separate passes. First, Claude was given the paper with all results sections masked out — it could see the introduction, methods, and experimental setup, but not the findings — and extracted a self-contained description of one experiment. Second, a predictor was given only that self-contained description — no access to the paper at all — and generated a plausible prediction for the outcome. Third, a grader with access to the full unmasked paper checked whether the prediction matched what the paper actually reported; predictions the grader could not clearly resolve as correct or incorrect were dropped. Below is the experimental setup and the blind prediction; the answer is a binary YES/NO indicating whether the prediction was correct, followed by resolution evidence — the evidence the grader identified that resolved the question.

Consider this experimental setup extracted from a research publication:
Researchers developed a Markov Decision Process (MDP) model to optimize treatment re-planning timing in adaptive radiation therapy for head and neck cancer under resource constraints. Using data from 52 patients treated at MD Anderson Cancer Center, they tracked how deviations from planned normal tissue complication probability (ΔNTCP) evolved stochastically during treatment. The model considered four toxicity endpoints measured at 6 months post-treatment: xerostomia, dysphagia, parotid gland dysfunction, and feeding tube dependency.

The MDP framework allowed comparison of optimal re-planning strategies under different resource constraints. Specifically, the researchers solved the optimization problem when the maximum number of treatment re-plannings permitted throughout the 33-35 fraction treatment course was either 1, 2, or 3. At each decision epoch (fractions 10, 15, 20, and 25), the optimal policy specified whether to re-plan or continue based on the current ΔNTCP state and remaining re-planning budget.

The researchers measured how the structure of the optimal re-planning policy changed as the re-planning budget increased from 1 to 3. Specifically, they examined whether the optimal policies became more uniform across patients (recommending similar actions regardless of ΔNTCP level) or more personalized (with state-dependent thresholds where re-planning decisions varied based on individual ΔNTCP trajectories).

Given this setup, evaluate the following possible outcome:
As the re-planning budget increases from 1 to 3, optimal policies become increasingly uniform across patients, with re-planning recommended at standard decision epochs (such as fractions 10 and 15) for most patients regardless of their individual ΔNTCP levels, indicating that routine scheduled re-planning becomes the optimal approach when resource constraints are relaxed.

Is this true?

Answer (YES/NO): NO